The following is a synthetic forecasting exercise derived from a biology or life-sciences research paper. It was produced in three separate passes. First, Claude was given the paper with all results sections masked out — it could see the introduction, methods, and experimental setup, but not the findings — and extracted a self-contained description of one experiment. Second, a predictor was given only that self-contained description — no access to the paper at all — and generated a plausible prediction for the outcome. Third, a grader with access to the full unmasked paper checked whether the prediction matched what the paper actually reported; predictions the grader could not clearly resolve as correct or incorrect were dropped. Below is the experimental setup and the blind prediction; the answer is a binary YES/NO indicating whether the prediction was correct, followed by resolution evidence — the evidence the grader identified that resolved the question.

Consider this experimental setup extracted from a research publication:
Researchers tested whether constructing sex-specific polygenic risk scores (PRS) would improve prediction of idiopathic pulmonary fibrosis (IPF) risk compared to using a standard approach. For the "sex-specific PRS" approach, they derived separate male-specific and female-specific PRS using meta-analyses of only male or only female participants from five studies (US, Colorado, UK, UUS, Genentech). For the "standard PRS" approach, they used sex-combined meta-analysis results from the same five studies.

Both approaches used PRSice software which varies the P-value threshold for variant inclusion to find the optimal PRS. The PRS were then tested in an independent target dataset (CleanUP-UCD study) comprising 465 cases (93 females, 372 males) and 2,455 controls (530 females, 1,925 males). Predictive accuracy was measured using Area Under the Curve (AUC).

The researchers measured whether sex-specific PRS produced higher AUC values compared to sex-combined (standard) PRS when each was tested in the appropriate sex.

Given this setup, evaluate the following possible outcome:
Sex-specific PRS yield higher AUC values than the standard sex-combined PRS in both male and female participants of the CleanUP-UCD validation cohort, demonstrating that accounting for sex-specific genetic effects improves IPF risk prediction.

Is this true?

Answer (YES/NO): NO